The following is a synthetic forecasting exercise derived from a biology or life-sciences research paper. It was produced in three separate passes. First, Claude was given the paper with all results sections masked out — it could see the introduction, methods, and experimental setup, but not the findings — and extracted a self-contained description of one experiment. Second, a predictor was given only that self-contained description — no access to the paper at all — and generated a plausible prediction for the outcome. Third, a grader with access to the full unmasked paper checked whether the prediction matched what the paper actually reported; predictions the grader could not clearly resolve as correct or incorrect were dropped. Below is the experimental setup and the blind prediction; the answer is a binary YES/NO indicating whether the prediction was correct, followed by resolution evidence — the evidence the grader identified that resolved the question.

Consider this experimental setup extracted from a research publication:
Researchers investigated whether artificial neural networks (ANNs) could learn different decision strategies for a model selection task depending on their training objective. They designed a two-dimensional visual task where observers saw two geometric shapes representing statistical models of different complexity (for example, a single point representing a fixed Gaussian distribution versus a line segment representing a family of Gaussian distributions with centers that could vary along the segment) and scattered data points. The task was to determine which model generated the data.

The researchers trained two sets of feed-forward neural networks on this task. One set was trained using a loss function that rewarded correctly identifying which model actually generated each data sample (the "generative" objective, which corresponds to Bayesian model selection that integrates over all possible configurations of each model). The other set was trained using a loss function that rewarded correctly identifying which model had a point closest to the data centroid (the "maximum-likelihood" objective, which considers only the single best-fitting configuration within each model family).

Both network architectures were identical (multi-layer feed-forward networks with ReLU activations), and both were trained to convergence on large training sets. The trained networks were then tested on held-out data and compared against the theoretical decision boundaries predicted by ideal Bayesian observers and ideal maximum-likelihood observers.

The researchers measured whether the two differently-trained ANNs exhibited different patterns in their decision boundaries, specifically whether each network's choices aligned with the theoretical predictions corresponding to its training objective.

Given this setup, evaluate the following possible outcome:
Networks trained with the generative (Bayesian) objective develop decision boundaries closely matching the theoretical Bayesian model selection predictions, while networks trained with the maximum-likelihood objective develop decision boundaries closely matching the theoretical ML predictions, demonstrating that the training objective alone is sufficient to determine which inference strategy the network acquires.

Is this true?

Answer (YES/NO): YES